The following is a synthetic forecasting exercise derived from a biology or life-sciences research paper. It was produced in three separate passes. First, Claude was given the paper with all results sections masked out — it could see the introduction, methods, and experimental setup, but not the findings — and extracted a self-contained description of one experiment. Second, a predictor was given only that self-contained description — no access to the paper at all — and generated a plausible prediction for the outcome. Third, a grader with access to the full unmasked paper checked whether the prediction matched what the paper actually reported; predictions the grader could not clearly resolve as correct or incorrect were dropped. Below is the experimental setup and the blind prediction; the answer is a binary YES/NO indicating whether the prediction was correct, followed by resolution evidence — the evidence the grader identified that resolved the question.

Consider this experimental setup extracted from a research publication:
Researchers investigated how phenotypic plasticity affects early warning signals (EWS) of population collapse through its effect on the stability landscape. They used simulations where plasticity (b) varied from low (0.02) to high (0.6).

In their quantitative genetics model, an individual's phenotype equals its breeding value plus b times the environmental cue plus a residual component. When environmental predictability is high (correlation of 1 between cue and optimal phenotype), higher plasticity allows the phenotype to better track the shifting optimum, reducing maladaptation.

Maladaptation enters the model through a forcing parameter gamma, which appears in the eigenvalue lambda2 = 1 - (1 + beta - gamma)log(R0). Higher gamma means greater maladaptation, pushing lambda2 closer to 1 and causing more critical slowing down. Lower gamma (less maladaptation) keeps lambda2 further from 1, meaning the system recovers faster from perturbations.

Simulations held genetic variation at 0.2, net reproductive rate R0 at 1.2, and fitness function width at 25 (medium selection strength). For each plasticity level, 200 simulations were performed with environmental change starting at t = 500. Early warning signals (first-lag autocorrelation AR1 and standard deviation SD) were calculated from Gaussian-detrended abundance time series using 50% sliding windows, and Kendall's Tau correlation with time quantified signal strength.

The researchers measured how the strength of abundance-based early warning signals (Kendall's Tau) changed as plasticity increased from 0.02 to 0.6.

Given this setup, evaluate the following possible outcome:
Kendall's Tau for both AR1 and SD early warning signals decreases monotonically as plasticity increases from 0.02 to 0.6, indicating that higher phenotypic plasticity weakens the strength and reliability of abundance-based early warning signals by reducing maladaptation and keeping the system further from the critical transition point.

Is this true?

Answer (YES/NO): NO